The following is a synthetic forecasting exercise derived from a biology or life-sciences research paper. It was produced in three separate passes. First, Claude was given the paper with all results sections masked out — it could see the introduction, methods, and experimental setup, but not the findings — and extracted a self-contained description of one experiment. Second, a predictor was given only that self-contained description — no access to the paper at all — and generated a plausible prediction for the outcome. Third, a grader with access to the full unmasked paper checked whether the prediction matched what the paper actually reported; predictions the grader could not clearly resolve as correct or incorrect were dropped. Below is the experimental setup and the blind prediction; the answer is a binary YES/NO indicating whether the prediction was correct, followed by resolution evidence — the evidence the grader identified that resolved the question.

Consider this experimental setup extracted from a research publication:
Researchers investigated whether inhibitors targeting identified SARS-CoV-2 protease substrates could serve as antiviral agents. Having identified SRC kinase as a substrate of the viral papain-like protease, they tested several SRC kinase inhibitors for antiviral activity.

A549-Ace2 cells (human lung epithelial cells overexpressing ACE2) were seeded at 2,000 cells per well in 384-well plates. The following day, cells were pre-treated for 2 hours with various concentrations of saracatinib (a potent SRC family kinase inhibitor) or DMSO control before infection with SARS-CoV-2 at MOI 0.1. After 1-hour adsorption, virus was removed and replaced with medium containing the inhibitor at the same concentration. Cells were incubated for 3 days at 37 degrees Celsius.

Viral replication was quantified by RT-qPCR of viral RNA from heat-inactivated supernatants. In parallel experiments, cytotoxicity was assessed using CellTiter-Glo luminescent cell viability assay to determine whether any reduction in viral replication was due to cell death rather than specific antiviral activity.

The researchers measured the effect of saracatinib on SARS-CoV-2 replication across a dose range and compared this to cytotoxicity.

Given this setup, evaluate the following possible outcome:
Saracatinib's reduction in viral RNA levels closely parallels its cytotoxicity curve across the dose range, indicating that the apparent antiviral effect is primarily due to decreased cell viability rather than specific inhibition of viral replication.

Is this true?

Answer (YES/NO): NO